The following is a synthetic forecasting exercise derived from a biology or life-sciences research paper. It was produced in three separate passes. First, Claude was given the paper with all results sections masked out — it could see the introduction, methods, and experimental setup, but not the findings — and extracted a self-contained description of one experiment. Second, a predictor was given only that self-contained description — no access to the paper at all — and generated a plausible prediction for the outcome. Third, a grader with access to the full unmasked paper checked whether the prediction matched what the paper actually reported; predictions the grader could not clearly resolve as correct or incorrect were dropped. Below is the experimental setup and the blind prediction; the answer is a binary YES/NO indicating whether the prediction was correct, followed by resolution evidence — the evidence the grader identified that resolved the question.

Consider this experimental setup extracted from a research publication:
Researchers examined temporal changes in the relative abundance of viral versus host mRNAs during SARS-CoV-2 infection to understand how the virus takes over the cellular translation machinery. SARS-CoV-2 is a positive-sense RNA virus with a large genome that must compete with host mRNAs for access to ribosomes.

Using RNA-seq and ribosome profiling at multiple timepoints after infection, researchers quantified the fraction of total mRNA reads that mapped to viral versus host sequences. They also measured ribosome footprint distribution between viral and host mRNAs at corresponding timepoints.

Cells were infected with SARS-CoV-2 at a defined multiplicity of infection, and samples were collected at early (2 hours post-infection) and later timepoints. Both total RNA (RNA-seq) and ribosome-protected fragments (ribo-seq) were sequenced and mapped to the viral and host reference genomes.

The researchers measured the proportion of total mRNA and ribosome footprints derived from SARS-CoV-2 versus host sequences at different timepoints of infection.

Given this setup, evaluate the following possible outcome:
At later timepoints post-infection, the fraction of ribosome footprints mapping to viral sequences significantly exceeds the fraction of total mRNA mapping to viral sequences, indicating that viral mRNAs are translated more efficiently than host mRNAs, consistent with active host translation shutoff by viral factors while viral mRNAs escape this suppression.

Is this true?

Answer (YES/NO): NO